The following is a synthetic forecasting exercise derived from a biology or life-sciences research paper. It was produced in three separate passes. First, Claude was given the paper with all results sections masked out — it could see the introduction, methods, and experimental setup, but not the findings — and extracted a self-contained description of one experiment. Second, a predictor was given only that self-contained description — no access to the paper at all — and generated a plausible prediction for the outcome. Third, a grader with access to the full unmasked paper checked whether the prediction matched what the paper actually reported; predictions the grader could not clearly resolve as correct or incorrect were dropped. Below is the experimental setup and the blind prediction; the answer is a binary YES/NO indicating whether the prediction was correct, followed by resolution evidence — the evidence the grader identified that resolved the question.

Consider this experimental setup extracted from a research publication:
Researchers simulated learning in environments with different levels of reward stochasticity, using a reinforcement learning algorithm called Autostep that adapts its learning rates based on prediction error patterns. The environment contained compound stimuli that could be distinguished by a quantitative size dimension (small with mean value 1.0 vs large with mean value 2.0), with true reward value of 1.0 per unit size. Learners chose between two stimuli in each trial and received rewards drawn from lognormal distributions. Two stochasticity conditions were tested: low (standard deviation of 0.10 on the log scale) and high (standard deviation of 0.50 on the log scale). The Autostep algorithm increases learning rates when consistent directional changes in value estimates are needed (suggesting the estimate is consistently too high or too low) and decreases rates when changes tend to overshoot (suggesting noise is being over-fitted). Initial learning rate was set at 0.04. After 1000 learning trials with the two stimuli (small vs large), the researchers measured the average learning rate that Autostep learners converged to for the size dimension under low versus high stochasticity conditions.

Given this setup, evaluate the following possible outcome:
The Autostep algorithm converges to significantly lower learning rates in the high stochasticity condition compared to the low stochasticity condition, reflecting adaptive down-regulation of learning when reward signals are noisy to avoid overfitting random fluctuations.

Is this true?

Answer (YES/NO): YES